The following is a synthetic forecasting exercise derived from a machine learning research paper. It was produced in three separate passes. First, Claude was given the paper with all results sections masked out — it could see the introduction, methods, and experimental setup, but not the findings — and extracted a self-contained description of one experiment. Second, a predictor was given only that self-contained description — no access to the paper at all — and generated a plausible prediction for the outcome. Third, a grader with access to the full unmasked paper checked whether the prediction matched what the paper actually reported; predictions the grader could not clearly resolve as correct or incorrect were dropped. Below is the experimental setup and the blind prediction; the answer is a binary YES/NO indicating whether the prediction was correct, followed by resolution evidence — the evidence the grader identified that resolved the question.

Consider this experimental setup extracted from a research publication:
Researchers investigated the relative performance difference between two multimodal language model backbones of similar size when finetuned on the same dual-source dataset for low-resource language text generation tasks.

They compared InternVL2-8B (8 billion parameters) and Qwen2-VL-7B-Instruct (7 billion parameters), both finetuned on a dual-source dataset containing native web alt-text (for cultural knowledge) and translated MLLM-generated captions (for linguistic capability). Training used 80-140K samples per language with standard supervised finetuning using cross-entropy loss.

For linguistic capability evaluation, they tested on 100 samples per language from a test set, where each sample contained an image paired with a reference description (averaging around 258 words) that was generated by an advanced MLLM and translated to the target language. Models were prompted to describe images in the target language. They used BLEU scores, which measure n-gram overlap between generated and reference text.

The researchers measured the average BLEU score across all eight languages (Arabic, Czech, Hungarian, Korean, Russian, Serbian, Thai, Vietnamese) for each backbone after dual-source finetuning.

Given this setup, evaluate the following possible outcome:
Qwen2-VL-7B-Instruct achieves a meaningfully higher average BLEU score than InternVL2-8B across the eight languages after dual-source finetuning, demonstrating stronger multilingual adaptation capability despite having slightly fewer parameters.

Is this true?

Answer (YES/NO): YES